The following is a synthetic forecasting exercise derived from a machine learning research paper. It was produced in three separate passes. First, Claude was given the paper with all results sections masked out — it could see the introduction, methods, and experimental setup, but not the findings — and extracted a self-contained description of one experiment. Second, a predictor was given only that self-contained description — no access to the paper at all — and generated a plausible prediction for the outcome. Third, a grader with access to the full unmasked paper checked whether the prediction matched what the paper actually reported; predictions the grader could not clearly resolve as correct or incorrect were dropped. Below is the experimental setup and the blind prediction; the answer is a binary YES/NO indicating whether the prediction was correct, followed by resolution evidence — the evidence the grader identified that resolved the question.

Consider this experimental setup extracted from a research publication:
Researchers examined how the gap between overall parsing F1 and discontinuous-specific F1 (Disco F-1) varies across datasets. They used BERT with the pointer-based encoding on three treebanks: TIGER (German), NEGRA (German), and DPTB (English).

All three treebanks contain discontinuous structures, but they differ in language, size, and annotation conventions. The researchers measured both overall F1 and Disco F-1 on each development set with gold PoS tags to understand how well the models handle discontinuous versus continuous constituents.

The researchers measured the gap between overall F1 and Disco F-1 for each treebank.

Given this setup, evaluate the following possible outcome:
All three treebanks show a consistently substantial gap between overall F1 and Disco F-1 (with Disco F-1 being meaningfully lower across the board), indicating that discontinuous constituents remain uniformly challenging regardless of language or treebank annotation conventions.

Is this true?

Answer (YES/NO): NO